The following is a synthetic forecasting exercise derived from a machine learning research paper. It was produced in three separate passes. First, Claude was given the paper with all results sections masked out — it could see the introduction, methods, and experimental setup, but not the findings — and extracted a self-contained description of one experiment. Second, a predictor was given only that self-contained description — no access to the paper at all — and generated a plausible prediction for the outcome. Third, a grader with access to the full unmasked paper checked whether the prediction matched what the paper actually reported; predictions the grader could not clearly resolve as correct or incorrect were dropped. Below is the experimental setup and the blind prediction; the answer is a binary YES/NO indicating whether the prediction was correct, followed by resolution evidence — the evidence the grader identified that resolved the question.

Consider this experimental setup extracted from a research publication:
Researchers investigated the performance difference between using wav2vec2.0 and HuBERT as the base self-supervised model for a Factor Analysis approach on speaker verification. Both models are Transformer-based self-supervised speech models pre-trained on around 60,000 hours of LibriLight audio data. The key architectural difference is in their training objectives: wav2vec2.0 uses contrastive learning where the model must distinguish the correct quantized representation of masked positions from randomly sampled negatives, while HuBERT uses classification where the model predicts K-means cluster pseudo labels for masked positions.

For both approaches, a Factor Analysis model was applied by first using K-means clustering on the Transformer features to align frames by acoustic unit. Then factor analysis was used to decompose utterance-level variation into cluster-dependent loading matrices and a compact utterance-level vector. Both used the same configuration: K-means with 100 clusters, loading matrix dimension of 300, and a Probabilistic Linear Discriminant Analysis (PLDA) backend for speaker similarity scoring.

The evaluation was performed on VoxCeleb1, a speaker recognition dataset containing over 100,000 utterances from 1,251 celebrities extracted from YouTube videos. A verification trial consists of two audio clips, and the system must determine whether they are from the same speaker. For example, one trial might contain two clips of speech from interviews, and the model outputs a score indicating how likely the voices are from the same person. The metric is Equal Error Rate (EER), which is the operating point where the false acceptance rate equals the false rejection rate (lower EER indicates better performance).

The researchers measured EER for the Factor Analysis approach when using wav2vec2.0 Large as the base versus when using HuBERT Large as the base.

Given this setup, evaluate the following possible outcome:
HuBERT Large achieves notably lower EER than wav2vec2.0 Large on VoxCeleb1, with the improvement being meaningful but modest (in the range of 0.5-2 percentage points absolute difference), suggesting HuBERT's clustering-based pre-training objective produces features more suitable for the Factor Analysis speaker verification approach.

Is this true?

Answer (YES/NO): YES